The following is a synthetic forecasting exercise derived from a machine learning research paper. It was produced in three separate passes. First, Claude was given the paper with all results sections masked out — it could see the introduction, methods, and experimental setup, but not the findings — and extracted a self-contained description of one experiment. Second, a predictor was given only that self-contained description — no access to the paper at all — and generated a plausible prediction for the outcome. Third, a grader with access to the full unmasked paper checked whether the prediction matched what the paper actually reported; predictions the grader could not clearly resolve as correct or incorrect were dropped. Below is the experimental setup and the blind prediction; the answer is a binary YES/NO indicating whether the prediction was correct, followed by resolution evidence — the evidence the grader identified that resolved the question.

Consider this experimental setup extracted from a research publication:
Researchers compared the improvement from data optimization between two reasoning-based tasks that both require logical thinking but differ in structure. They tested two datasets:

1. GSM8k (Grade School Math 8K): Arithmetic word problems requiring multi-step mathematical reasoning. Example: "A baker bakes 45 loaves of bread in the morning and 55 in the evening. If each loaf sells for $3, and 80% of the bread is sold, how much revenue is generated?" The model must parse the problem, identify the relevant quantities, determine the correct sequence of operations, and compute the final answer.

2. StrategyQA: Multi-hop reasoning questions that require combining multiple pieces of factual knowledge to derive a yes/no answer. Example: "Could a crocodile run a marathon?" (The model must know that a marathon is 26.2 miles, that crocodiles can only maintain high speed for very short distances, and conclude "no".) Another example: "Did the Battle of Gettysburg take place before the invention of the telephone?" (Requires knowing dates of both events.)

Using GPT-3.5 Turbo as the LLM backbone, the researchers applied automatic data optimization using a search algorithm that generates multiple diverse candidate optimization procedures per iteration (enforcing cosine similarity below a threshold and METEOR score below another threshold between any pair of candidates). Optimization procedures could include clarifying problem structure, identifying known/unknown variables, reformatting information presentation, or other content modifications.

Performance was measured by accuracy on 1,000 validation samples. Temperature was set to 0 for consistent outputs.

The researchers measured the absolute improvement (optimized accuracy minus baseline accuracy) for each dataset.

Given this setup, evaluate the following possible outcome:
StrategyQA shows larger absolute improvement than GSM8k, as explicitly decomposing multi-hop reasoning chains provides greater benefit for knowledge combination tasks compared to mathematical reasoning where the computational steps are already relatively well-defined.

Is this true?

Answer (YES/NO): NO